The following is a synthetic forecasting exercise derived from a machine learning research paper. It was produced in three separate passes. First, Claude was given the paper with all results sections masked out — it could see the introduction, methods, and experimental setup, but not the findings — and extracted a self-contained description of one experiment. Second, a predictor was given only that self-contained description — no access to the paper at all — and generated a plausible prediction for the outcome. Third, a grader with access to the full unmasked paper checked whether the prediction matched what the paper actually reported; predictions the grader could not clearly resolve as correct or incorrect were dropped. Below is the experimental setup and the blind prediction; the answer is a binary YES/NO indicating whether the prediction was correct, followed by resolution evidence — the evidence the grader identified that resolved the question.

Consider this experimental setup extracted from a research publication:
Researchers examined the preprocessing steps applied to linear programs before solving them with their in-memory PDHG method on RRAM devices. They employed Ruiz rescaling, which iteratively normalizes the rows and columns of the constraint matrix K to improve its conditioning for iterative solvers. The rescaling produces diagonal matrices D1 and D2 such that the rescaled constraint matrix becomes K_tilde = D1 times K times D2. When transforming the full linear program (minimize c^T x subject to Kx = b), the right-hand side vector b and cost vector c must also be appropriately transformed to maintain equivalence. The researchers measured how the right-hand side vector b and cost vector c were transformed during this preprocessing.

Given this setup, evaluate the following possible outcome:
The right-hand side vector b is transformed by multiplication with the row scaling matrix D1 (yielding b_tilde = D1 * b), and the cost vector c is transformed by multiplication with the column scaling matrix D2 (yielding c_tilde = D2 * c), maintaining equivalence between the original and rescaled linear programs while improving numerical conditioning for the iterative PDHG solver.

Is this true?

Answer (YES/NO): YES